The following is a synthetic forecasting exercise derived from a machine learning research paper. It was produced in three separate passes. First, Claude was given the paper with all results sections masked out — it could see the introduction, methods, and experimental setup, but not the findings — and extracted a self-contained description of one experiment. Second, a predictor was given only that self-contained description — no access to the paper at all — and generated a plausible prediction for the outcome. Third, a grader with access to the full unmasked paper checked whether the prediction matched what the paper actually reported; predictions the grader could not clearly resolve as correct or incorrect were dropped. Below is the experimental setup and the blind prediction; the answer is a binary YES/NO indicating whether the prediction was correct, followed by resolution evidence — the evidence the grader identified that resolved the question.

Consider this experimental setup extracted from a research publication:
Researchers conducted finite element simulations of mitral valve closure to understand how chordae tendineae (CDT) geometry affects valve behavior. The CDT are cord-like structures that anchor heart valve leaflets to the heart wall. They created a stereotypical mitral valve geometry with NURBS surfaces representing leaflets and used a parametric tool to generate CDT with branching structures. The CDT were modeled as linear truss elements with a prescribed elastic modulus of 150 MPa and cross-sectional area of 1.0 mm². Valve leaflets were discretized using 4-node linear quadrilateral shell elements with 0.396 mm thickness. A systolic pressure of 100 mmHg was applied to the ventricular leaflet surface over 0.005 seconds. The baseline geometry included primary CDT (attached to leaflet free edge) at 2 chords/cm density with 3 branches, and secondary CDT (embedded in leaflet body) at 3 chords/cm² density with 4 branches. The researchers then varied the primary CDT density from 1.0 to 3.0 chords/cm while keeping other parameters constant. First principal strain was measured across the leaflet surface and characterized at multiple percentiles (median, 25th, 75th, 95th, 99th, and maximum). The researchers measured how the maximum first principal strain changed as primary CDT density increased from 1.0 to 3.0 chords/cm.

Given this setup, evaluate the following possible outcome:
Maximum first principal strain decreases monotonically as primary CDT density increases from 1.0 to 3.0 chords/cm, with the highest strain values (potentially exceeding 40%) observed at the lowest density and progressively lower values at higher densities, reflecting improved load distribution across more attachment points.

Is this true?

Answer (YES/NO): NO